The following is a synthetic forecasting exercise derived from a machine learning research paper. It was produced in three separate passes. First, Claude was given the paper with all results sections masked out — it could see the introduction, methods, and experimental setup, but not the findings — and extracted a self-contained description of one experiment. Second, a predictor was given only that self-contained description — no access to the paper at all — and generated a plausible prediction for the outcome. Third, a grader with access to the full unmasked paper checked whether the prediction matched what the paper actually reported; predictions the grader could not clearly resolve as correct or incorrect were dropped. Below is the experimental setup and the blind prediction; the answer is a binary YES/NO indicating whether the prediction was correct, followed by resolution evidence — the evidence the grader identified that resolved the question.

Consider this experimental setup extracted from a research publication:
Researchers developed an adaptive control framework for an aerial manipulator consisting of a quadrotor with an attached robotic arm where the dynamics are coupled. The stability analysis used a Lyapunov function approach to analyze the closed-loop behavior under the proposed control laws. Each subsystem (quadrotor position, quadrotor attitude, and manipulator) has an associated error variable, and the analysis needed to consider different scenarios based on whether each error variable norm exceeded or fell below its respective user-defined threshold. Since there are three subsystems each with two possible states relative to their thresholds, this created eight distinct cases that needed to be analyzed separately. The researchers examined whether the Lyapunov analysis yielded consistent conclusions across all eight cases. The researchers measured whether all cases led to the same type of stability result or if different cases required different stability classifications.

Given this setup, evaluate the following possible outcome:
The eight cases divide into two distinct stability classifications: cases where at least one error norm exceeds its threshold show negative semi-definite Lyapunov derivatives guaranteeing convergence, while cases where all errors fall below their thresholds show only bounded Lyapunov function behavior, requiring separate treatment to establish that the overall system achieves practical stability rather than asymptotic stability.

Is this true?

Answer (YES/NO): NO